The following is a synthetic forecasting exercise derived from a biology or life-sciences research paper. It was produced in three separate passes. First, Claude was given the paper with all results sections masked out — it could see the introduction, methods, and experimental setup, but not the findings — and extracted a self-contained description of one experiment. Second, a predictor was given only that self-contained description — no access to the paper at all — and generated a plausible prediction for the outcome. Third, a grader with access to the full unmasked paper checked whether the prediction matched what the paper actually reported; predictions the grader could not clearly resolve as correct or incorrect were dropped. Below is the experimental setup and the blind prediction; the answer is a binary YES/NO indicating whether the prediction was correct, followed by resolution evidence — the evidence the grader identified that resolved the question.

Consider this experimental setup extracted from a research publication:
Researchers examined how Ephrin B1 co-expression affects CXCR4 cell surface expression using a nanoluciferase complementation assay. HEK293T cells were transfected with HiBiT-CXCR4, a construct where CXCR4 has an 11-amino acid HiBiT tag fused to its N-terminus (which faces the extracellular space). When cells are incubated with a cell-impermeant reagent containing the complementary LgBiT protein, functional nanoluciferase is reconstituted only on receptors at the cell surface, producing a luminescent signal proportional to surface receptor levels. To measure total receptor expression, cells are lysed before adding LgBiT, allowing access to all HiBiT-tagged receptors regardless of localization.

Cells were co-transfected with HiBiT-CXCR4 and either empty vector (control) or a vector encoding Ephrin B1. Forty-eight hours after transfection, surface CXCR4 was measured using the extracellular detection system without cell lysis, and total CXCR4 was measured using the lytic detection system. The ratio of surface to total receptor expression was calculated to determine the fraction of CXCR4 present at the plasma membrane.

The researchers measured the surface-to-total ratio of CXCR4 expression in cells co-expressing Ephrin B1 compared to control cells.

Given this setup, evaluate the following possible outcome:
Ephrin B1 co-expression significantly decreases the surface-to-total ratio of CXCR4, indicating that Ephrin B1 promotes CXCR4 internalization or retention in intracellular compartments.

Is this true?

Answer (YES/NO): YES